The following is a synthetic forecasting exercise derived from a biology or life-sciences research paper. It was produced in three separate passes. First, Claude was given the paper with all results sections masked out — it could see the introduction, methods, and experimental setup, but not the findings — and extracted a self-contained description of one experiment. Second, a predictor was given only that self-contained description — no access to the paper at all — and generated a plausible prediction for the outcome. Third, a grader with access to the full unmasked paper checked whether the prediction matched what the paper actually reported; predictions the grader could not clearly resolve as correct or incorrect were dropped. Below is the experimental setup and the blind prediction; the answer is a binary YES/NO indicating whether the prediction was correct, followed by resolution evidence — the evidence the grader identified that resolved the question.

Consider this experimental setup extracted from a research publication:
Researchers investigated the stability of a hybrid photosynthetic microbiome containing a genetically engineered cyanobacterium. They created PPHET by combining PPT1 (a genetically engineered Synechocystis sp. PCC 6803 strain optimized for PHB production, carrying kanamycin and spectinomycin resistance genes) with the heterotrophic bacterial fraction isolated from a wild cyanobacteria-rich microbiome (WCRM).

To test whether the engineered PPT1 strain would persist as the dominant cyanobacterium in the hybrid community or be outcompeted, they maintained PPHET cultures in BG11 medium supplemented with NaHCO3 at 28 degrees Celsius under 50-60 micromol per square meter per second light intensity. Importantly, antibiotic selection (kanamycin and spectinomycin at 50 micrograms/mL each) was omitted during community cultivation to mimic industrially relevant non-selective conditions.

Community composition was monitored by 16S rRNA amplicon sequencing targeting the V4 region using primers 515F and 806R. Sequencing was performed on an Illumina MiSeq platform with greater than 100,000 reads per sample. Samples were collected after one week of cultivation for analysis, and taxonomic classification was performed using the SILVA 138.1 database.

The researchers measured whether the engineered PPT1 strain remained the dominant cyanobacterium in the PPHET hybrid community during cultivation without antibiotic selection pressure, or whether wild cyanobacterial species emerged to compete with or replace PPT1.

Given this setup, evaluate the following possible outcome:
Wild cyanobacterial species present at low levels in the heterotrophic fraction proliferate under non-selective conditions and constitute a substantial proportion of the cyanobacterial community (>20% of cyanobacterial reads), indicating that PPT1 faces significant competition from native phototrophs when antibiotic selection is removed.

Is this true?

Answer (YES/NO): NO